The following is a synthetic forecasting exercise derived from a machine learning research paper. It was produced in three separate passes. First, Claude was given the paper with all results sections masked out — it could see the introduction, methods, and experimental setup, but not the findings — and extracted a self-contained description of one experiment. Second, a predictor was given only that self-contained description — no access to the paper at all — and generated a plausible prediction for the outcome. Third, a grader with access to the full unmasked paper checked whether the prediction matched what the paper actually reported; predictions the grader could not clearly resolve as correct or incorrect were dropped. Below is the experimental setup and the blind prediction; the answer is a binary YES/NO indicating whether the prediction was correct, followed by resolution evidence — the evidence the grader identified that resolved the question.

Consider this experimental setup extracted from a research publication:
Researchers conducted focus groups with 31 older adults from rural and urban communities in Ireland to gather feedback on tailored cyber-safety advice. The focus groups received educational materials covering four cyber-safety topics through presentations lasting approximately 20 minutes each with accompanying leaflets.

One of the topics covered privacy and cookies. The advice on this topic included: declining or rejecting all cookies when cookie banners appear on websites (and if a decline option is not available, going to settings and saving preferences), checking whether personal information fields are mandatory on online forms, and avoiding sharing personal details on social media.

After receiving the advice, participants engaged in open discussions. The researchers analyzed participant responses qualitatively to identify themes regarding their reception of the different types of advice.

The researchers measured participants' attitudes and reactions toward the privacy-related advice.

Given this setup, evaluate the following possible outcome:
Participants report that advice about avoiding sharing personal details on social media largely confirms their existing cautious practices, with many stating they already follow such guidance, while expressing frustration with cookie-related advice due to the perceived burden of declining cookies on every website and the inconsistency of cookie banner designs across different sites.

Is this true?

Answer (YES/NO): NO